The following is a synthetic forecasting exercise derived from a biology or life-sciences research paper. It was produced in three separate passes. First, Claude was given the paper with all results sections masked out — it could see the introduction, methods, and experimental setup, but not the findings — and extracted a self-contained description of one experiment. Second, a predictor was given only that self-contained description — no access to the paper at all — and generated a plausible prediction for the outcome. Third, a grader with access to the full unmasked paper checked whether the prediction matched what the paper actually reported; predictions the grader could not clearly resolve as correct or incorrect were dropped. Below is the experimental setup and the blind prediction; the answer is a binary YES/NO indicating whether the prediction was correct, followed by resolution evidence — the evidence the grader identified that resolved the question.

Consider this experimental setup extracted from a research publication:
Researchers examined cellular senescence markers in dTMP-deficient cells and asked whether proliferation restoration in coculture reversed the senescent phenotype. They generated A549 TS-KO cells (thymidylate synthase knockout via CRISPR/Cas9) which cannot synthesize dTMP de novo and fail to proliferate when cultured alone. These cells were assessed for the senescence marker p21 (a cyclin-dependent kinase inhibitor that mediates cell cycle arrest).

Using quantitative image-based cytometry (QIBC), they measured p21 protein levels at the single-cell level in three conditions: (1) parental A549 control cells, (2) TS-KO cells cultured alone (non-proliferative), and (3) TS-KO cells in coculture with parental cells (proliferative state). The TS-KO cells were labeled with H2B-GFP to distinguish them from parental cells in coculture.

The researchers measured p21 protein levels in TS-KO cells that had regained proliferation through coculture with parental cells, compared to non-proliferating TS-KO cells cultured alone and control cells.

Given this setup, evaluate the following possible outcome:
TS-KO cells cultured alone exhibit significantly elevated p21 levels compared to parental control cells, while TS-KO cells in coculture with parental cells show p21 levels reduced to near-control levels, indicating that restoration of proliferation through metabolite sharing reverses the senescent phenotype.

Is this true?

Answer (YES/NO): NO